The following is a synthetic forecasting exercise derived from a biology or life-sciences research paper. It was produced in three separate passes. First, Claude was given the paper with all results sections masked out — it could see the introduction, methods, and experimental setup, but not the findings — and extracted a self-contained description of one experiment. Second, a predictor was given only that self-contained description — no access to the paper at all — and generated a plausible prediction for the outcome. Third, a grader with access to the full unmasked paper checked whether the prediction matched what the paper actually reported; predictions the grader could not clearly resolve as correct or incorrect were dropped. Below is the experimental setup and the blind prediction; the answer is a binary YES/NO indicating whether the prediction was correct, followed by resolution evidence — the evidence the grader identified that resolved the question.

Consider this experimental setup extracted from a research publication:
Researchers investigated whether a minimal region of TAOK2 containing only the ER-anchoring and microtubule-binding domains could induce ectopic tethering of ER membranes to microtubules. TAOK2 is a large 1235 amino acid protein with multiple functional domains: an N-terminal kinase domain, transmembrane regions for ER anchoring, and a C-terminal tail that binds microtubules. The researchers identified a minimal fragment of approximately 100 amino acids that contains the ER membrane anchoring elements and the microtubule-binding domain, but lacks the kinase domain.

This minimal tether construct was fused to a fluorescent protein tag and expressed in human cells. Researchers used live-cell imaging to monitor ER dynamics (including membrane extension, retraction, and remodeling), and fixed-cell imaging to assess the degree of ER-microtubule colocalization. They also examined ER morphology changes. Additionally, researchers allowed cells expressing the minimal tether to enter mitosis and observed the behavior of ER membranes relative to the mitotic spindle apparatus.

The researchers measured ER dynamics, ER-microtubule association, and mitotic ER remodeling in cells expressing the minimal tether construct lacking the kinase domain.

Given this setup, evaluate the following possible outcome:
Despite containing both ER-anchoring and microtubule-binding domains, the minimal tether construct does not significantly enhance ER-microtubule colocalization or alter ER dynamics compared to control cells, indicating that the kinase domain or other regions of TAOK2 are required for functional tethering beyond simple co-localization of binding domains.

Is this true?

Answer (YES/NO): NO